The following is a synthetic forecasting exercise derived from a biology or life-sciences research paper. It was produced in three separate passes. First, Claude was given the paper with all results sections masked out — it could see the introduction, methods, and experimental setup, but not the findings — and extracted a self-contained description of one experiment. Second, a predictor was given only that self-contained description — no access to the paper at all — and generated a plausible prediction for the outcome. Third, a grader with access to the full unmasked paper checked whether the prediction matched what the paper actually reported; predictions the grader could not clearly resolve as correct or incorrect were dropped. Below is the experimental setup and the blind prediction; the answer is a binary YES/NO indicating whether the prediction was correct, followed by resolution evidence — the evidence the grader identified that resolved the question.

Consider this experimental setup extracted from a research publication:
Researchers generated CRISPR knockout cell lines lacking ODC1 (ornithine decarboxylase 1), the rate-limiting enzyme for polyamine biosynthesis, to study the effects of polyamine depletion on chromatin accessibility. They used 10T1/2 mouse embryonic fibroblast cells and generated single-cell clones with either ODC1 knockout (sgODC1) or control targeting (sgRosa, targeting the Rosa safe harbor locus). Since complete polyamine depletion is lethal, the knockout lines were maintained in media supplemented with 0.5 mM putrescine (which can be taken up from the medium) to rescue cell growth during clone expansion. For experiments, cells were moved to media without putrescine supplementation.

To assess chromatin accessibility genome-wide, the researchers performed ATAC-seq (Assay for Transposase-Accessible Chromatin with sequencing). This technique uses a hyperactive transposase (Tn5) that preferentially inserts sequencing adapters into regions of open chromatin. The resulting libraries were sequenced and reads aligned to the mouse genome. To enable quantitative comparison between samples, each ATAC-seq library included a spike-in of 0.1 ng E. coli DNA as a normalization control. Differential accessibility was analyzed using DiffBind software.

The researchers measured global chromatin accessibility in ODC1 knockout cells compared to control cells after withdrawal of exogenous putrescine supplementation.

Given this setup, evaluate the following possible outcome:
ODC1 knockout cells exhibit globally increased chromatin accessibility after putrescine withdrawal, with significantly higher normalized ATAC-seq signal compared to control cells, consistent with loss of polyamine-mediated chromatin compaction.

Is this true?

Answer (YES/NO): YES